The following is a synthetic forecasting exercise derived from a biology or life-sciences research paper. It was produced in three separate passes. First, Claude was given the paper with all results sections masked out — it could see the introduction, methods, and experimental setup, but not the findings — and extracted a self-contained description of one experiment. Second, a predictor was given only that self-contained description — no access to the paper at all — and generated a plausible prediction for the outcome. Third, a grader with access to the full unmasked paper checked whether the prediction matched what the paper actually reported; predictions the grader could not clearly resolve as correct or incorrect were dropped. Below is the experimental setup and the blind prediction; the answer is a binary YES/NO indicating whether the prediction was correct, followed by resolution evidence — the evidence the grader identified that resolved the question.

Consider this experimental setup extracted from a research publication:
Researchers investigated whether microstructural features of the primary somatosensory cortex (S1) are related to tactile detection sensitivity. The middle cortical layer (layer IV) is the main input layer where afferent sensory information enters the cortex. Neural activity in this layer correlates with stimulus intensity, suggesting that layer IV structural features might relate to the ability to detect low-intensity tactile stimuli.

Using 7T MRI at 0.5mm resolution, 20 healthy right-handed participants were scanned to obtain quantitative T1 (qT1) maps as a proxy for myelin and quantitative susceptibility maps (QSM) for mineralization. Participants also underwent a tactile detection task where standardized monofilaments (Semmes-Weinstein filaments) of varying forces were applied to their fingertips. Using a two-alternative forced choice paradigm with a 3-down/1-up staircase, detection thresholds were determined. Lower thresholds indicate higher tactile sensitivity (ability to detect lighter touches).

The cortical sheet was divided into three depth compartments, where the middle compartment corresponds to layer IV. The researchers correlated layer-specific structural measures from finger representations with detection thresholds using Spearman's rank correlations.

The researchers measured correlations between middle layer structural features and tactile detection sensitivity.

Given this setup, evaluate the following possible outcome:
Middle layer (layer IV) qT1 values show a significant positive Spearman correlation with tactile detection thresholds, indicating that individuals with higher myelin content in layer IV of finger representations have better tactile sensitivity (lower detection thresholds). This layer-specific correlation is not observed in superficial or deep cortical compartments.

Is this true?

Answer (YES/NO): NO